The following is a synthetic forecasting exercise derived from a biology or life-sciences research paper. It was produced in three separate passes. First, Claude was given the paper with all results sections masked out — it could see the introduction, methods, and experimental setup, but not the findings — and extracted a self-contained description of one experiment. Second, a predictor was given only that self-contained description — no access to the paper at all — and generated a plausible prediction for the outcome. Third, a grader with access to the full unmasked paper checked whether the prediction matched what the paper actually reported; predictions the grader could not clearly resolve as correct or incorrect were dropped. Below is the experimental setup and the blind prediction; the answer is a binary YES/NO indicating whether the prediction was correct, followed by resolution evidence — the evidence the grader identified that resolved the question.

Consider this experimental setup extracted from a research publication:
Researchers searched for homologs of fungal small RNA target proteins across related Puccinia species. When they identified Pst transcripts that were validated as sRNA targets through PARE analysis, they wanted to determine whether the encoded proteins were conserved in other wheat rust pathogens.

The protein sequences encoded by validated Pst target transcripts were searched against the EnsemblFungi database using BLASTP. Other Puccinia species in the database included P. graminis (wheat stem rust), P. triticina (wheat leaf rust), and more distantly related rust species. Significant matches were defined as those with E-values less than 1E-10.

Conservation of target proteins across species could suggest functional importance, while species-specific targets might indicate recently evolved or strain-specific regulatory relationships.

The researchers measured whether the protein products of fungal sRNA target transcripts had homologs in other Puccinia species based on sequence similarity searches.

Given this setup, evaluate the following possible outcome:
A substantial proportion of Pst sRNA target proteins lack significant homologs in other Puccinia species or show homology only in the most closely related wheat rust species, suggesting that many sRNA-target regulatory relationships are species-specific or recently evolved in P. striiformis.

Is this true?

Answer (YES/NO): NO